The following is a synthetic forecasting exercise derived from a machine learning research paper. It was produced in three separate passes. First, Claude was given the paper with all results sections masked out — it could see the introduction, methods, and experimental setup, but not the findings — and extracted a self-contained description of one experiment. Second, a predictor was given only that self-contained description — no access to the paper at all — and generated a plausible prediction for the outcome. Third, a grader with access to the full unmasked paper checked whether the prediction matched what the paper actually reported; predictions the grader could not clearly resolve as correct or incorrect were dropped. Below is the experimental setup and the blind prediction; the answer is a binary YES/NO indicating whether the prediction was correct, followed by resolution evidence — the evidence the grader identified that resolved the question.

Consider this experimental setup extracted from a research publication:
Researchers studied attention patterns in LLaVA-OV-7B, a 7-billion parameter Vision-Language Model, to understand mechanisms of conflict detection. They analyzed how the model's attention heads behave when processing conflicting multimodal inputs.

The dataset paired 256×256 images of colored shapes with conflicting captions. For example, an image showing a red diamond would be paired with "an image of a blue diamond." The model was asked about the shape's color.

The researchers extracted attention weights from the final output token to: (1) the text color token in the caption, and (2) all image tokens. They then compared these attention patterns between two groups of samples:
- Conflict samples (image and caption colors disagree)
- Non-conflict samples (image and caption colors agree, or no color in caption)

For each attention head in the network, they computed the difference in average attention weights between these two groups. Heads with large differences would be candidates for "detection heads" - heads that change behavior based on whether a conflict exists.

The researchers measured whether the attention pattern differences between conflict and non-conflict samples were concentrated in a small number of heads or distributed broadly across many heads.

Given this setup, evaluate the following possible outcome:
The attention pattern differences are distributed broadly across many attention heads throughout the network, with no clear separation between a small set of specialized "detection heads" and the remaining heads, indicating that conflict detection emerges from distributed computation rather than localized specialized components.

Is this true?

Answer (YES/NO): NO